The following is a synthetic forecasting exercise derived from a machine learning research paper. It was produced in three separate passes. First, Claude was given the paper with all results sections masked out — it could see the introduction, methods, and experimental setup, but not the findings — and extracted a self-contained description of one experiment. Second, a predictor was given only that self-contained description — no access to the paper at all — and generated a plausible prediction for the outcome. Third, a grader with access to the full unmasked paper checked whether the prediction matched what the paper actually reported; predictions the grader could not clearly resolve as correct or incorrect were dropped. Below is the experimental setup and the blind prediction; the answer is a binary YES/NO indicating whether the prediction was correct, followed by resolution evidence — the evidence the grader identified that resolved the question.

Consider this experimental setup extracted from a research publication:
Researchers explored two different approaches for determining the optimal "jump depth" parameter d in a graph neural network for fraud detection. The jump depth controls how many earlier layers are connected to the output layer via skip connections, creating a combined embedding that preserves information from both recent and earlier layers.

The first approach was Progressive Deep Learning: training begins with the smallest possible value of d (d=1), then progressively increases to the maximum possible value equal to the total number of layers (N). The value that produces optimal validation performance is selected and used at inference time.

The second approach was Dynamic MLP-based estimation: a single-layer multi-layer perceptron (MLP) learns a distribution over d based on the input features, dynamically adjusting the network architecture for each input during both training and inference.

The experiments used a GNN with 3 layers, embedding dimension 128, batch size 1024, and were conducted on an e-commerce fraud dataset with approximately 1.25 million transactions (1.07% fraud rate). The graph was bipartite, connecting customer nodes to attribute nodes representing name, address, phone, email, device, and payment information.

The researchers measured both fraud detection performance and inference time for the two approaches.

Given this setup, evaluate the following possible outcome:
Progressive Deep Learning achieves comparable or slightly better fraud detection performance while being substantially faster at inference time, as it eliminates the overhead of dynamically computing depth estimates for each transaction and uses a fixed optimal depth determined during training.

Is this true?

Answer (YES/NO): YES